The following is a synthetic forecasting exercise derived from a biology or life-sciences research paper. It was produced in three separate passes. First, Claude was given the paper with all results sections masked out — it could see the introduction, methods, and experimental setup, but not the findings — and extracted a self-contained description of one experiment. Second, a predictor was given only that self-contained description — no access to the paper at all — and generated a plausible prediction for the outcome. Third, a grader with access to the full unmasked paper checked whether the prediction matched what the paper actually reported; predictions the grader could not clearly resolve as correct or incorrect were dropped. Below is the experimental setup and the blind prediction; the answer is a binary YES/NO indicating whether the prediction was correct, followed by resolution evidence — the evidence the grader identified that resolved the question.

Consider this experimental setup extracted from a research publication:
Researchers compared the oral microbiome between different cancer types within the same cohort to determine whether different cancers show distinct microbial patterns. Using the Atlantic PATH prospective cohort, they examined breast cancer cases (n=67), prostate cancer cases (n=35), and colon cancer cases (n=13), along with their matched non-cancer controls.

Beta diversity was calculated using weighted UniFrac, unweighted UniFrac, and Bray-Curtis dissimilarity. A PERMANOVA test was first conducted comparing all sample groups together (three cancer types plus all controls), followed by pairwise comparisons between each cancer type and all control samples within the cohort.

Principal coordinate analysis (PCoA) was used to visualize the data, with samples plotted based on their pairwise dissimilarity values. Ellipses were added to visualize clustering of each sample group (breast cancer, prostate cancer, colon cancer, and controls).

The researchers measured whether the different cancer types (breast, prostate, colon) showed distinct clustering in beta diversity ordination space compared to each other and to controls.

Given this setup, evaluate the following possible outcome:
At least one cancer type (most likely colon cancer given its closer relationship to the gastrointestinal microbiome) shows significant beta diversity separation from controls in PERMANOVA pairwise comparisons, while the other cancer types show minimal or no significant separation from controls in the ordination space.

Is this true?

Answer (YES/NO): NO